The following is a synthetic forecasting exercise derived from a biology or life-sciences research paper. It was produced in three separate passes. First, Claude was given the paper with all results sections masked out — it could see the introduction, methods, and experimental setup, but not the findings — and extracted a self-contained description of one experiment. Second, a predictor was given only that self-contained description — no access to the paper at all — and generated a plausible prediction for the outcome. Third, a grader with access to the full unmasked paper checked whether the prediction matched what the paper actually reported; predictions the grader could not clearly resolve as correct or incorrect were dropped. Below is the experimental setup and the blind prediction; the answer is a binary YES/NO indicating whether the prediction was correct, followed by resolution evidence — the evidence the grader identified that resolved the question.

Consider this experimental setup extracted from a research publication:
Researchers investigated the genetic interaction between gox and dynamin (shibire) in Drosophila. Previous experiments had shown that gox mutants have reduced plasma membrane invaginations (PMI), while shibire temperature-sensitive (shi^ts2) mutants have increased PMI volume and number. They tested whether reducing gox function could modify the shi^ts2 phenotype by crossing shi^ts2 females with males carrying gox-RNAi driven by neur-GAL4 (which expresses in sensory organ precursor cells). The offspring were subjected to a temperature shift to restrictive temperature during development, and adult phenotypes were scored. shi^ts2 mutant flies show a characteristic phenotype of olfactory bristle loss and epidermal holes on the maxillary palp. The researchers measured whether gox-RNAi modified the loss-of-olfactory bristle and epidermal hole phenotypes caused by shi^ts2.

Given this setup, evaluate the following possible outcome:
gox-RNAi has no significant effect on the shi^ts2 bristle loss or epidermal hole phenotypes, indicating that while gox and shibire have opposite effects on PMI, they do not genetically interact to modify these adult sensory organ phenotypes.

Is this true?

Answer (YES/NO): NO